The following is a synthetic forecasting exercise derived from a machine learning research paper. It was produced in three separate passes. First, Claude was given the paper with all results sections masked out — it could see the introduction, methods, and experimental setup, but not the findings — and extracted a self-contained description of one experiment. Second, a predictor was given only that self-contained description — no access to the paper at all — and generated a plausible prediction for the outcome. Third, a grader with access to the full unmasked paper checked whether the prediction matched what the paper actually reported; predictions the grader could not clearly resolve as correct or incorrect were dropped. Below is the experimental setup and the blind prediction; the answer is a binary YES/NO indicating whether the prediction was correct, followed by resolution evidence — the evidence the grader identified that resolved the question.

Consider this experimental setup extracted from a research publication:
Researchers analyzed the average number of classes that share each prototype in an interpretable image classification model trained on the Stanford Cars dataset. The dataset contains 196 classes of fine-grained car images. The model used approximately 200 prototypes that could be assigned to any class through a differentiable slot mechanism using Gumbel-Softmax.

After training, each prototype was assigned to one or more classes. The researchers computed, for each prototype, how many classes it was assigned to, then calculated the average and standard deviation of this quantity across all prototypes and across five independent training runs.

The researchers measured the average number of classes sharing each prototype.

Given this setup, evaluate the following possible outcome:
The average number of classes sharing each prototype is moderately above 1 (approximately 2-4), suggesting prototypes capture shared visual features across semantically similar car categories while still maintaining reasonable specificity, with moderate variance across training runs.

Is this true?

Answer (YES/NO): YES